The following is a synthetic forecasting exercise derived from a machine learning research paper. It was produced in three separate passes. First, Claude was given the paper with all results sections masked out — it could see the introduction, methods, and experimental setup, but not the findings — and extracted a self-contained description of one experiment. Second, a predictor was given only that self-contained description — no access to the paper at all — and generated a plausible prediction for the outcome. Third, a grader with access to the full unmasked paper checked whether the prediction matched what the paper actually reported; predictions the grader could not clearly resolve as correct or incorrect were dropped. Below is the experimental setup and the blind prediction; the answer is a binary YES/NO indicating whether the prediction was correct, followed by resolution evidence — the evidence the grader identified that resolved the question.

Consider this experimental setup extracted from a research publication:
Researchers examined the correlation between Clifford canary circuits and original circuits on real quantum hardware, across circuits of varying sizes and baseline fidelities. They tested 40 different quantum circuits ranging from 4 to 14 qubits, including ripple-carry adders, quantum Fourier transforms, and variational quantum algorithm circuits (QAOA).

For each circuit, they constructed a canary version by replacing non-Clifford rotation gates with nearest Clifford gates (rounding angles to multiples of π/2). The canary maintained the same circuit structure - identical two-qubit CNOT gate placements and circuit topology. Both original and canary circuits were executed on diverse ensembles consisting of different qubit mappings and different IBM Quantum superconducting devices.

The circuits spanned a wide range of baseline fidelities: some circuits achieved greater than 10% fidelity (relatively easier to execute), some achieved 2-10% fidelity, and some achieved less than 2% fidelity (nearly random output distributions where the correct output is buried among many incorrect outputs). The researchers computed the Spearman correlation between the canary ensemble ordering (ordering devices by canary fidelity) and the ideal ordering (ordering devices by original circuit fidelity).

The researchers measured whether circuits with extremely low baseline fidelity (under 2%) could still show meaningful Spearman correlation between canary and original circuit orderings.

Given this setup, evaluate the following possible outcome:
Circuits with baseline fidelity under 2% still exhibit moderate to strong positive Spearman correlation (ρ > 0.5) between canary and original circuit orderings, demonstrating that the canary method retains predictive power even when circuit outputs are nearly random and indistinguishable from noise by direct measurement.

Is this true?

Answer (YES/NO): YES